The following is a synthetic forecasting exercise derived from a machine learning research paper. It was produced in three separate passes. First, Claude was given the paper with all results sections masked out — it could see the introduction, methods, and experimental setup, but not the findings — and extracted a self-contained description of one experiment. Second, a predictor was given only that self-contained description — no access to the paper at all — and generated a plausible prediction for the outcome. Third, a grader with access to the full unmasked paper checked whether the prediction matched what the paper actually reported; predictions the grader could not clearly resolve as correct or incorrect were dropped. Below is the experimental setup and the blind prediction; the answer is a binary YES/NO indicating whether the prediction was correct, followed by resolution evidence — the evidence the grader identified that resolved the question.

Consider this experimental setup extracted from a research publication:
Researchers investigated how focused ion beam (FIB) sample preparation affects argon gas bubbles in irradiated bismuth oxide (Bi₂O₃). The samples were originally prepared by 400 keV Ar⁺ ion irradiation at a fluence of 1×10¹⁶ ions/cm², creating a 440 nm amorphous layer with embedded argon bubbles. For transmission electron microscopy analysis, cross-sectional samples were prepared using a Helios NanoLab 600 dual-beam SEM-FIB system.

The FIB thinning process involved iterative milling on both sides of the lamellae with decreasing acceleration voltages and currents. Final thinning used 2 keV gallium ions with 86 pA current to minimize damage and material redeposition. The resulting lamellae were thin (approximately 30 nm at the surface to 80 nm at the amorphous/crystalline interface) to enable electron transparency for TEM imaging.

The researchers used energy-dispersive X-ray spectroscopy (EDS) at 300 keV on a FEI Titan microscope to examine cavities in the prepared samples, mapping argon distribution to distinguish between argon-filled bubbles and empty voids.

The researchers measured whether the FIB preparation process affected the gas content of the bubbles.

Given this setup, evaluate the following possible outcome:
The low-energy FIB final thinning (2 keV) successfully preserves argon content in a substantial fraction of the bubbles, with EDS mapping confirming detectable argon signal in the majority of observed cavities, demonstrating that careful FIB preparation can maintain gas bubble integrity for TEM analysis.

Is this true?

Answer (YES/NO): YES